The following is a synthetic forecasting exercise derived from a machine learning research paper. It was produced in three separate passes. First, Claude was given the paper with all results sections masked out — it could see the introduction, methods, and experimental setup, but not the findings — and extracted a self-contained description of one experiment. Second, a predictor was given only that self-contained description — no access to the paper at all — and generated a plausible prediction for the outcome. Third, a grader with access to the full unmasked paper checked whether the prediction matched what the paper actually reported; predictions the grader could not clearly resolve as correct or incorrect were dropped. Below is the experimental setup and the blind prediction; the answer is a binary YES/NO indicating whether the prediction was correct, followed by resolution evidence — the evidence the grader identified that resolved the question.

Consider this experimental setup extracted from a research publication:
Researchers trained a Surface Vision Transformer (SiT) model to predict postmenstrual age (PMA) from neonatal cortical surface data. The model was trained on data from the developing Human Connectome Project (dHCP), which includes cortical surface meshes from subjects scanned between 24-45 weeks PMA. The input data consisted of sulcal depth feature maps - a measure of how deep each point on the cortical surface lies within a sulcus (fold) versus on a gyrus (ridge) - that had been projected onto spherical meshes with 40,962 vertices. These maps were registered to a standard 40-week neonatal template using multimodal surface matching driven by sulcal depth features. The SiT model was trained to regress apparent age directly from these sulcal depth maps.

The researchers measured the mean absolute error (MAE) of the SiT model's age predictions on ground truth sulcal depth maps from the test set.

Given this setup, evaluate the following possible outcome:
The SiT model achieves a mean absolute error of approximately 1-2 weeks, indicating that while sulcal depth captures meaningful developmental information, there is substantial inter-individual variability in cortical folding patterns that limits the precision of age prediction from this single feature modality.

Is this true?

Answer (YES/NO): NO